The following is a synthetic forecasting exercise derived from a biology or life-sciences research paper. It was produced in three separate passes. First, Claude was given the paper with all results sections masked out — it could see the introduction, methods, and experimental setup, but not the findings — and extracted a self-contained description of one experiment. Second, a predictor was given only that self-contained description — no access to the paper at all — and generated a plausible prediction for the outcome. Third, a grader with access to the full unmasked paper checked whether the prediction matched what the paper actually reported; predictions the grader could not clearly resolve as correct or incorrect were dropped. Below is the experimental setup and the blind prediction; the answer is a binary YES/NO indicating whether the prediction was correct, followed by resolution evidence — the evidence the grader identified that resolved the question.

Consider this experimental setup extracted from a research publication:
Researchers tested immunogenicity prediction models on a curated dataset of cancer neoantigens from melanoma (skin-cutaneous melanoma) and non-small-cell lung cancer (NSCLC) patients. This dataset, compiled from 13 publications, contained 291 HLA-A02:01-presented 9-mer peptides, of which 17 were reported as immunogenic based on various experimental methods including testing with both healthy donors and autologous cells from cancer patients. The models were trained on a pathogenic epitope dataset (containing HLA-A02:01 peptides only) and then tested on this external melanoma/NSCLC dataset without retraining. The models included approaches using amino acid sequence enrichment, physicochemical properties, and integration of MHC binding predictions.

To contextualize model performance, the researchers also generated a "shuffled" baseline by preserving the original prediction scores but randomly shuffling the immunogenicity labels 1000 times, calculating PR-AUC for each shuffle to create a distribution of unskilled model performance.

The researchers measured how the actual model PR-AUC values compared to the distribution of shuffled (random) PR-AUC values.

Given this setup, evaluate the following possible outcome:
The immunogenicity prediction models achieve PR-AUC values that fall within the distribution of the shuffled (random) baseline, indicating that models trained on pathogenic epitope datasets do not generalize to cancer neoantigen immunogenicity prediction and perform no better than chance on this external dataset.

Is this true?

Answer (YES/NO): NO